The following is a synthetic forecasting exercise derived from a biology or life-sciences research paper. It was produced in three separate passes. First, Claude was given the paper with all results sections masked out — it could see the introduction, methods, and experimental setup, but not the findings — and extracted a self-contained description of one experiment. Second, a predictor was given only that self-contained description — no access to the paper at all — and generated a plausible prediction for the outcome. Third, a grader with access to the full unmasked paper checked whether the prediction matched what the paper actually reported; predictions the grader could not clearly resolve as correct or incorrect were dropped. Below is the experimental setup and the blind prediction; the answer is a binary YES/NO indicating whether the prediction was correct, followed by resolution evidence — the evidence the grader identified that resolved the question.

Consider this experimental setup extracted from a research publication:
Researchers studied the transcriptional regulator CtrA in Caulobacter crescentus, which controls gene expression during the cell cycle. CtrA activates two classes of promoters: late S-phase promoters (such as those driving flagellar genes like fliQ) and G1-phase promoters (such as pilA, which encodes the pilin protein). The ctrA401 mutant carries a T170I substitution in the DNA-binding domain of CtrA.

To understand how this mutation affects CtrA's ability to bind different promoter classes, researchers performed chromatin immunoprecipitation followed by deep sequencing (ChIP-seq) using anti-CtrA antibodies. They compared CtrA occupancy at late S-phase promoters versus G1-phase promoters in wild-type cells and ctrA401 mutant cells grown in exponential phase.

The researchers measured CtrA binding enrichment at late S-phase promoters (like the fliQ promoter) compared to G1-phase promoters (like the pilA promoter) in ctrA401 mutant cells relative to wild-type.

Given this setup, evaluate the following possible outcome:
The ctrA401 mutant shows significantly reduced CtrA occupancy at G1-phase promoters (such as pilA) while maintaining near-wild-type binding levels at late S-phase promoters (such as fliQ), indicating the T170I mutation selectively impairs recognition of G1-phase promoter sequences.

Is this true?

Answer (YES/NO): NO